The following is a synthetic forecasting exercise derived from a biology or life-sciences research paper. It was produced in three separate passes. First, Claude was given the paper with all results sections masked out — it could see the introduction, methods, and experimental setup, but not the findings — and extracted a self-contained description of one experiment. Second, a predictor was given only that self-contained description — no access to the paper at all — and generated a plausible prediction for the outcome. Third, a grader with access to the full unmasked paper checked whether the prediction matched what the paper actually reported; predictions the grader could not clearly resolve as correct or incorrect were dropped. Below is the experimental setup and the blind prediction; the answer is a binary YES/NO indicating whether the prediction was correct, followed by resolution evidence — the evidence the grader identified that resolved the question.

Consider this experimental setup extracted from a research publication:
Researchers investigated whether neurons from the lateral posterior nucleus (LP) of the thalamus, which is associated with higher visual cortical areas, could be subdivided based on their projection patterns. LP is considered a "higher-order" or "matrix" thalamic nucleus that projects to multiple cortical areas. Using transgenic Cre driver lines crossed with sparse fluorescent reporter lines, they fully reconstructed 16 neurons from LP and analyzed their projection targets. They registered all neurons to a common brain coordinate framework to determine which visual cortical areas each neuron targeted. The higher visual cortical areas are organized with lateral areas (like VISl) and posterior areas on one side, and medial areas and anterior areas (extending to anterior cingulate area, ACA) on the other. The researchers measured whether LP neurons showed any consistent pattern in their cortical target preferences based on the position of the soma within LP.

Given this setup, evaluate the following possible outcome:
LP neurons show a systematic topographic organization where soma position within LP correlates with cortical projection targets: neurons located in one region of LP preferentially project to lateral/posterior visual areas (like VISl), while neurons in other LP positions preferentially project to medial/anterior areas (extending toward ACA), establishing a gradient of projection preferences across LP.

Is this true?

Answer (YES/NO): YES